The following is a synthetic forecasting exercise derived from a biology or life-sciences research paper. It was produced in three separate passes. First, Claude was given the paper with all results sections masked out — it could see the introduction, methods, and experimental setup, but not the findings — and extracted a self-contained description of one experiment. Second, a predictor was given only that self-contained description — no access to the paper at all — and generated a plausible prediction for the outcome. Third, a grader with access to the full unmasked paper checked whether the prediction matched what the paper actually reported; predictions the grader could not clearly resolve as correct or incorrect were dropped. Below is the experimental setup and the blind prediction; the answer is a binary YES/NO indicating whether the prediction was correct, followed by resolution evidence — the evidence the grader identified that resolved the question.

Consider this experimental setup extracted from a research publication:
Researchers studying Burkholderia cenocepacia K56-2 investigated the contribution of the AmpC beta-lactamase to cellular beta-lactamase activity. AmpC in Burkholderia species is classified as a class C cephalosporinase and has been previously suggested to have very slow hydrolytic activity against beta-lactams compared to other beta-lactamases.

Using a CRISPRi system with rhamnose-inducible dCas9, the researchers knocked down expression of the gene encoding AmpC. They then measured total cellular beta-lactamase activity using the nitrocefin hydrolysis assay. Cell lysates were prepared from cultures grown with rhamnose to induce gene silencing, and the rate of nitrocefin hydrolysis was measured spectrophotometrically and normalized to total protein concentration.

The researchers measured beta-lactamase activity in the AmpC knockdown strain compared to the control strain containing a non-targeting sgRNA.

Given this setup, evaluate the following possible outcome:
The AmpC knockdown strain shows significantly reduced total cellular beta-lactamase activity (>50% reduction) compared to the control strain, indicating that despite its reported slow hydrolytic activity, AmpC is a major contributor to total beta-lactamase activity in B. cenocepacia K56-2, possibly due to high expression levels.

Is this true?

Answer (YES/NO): NO